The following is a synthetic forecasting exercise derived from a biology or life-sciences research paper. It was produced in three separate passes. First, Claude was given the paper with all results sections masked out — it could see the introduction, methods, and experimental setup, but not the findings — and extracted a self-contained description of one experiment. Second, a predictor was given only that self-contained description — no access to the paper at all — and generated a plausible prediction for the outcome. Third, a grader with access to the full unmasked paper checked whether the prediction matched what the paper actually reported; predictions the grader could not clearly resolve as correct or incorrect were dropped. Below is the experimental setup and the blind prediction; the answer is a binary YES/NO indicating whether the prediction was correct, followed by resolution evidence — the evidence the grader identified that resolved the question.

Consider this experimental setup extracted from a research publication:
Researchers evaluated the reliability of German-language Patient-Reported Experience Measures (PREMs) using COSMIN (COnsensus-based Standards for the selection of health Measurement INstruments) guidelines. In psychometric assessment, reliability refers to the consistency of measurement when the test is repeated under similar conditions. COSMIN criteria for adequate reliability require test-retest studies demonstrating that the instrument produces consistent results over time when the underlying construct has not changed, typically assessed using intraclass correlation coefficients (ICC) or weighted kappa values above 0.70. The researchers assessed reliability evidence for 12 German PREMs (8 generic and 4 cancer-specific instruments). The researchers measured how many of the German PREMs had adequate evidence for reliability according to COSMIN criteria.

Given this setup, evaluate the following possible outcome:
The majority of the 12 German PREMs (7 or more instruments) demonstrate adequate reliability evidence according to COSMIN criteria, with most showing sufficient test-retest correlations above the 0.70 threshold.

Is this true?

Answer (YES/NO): NO